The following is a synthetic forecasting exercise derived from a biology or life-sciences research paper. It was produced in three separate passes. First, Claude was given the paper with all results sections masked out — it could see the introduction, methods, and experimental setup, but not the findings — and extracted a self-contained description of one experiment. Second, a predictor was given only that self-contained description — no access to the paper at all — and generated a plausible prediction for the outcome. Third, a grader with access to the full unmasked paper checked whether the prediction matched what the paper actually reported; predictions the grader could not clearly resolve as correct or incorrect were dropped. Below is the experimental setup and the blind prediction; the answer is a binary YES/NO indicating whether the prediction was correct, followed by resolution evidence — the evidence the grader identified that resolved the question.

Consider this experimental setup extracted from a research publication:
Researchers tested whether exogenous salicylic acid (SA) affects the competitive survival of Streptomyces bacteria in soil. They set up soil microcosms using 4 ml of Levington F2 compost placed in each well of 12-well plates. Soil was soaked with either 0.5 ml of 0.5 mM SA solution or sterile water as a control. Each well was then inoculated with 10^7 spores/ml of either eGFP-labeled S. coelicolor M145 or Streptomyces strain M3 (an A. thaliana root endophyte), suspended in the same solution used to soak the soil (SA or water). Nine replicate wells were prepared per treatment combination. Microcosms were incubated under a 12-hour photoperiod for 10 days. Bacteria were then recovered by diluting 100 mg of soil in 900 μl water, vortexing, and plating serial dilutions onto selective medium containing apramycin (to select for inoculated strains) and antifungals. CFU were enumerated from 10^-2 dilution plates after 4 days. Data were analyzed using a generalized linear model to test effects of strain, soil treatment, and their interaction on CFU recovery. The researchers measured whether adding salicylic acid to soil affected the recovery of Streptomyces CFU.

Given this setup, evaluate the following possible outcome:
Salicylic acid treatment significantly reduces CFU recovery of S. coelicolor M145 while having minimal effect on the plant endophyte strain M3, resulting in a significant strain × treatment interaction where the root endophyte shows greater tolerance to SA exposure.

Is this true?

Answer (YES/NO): NO